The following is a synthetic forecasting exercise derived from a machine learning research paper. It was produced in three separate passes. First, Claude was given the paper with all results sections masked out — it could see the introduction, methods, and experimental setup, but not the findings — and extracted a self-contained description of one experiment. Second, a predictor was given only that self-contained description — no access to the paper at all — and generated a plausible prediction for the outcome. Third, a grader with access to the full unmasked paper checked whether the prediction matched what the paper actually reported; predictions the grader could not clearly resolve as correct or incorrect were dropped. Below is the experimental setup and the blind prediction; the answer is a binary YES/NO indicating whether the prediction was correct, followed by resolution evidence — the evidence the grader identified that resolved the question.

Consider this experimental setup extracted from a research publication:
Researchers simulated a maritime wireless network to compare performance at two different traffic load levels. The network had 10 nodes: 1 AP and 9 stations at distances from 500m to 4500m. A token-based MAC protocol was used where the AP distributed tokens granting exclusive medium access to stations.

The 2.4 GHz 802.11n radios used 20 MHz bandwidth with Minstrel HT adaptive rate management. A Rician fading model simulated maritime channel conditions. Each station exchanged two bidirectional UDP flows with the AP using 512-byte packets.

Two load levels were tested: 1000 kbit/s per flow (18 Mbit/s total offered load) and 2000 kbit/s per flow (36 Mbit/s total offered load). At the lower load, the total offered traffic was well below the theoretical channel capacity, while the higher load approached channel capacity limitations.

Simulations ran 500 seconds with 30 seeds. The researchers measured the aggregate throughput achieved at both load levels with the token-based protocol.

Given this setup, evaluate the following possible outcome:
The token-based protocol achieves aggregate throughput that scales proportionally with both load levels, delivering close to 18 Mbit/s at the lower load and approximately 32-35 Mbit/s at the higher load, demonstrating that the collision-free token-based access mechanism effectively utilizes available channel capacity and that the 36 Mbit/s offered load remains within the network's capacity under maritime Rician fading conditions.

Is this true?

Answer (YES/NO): NO